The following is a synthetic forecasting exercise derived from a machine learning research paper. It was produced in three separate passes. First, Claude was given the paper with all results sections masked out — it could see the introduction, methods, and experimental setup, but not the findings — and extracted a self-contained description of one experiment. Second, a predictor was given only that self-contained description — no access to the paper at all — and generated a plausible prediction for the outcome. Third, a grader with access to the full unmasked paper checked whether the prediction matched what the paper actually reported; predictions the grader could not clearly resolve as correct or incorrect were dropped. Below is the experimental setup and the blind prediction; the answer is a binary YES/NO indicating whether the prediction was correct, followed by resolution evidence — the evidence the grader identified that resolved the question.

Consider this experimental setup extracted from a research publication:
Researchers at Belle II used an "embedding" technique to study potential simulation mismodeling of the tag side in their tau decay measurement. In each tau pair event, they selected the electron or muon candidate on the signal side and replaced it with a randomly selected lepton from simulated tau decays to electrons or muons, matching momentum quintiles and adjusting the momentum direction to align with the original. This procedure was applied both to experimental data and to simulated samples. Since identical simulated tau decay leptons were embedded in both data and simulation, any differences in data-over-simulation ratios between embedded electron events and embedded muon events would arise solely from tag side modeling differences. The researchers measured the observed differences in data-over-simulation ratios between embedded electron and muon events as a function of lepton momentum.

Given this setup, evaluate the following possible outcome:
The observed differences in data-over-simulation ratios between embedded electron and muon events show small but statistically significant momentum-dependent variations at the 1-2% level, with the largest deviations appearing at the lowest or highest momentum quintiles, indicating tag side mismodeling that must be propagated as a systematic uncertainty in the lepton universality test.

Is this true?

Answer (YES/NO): NO